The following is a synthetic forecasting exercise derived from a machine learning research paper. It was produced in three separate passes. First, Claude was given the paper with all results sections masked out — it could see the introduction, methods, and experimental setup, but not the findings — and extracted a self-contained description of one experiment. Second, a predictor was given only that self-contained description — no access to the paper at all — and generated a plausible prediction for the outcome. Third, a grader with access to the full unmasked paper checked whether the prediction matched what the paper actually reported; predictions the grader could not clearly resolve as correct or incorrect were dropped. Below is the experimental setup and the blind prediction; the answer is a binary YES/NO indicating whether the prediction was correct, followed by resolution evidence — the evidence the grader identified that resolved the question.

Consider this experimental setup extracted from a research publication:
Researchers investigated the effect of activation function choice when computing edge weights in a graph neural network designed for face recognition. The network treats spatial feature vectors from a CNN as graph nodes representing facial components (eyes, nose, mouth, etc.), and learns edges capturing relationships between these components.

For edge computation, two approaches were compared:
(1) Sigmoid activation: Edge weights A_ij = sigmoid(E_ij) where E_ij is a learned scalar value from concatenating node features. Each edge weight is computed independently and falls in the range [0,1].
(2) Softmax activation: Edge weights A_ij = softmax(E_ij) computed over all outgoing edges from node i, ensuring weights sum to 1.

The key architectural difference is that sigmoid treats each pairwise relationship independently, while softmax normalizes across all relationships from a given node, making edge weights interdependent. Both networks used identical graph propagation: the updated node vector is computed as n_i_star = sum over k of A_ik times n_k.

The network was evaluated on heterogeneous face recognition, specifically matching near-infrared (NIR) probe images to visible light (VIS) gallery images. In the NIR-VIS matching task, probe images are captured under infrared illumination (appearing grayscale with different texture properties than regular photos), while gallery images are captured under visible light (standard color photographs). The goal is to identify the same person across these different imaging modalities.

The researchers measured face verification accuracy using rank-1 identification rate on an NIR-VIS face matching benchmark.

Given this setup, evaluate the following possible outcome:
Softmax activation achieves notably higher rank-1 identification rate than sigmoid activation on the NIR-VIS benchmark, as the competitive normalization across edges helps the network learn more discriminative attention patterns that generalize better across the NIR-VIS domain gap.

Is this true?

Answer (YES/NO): NO